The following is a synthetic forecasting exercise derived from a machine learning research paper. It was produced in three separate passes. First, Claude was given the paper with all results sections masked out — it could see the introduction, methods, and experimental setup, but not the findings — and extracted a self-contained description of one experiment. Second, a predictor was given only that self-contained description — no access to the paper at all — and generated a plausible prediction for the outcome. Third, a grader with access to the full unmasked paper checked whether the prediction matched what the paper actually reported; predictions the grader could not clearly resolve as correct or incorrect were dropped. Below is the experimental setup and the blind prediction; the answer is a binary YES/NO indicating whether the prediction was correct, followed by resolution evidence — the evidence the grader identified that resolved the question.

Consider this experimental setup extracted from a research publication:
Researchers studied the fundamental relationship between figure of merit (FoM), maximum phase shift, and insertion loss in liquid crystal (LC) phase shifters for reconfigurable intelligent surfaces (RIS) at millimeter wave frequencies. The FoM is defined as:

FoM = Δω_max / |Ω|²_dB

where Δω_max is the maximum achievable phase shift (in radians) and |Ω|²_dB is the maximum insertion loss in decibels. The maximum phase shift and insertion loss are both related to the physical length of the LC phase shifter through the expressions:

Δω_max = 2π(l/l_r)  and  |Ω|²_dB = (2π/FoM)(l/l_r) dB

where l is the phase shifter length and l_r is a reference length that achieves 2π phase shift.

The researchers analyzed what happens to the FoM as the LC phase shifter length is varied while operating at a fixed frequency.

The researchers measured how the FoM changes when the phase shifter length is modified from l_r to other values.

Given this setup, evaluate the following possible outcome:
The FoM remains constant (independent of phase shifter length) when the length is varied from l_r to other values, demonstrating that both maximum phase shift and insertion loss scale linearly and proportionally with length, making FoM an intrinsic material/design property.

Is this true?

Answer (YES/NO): YES